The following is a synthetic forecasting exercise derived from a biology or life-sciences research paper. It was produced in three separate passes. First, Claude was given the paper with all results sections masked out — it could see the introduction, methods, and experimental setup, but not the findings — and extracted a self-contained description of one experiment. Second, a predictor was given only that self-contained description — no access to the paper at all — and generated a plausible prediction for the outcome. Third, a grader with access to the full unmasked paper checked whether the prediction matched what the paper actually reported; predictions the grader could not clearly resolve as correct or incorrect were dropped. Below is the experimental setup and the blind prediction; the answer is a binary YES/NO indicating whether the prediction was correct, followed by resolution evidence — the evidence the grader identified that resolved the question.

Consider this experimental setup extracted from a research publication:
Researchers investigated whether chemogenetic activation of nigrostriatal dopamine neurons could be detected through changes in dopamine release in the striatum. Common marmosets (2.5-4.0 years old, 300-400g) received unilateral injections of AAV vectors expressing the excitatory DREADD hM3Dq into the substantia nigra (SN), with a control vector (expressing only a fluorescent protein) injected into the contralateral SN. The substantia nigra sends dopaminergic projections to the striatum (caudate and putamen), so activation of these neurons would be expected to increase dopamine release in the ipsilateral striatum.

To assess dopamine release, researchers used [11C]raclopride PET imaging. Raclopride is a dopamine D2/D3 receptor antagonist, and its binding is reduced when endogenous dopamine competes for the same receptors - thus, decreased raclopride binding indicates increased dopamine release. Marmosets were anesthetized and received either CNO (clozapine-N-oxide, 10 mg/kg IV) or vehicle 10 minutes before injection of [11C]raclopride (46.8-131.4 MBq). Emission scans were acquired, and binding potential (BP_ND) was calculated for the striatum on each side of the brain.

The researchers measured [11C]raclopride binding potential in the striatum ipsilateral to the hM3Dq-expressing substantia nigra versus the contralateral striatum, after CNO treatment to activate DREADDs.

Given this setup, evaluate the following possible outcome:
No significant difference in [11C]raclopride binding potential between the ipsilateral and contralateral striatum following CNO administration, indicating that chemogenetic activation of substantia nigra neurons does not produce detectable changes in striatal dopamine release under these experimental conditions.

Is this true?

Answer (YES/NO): NO